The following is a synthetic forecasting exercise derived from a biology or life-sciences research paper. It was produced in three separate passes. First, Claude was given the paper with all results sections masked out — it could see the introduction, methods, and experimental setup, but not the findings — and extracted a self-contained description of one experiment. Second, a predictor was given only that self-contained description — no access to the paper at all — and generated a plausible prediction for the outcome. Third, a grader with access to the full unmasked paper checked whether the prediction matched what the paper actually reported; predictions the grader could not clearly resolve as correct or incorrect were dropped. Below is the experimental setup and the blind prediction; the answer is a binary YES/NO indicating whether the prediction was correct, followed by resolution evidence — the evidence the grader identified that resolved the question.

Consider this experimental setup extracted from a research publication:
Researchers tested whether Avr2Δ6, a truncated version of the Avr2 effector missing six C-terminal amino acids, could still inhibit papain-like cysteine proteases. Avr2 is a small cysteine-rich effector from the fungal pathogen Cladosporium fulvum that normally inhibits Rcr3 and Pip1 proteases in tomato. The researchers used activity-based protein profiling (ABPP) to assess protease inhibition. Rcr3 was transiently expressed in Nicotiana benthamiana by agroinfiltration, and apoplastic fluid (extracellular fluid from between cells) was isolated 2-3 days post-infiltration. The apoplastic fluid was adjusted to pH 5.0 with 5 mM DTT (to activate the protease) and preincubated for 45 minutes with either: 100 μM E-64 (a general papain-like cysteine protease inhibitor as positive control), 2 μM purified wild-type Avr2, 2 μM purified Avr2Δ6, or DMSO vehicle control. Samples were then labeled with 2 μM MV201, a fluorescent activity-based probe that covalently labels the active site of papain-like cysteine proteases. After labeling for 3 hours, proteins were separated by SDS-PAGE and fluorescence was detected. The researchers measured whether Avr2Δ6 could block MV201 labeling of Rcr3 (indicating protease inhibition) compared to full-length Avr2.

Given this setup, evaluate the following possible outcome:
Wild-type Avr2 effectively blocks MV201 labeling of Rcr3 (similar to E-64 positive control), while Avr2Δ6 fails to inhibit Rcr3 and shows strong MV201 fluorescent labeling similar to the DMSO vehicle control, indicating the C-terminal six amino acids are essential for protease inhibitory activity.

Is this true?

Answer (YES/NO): YES